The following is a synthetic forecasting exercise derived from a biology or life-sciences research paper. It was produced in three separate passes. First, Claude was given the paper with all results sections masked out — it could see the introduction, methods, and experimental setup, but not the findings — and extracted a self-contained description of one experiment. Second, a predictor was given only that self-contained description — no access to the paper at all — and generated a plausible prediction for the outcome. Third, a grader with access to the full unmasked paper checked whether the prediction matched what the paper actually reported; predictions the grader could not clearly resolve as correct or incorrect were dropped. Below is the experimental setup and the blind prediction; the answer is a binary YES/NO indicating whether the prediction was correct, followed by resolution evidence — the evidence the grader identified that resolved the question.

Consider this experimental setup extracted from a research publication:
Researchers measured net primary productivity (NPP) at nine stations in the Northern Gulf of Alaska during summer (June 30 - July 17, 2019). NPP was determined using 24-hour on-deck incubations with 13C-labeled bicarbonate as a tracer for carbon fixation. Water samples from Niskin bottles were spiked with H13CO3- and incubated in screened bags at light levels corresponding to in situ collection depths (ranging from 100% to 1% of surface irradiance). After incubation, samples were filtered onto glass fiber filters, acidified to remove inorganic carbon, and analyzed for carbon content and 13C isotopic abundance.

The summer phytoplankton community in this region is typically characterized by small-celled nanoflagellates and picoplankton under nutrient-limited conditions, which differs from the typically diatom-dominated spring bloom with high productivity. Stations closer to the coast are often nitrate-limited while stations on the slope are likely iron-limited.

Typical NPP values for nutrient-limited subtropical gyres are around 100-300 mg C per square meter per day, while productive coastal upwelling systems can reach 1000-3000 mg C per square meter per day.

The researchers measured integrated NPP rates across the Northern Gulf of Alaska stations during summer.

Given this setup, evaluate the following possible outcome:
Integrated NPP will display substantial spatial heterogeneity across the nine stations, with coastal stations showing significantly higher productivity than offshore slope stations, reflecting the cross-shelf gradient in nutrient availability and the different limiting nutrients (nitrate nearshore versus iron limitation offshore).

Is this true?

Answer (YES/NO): NO